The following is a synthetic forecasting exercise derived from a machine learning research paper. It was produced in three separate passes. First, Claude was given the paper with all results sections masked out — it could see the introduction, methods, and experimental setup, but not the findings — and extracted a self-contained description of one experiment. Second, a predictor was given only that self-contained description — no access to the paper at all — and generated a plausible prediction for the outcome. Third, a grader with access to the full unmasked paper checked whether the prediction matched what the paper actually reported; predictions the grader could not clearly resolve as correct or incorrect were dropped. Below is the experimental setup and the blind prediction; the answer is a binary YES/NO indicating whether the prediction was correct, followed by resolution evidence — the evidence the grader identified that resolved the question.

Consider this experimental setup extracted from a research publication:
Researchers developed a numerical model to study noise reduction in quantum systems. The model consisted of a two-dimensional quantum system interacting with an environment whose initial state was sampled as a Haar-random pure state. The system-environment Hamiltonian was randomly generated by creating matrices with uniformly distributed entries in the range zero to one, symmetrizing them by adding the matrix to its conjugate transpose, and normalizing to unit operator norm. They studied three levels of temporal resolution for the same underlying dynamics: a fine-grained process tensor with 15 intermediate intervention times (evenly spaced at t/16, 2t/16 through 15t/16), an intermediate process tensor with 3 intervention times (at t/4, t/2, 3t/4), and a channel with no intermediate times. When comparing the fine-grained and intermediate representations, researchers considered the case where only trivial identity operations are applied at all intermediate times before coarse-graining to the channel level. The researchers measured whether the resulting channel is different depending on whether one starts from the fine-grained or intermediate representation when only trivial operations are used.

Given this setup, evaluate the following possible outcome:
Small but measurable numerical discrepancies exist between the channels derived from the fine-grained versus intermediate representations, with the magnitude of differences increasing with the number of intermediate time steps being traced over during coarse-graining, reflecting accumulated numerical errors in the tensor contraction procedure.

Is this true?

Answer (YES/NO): NO